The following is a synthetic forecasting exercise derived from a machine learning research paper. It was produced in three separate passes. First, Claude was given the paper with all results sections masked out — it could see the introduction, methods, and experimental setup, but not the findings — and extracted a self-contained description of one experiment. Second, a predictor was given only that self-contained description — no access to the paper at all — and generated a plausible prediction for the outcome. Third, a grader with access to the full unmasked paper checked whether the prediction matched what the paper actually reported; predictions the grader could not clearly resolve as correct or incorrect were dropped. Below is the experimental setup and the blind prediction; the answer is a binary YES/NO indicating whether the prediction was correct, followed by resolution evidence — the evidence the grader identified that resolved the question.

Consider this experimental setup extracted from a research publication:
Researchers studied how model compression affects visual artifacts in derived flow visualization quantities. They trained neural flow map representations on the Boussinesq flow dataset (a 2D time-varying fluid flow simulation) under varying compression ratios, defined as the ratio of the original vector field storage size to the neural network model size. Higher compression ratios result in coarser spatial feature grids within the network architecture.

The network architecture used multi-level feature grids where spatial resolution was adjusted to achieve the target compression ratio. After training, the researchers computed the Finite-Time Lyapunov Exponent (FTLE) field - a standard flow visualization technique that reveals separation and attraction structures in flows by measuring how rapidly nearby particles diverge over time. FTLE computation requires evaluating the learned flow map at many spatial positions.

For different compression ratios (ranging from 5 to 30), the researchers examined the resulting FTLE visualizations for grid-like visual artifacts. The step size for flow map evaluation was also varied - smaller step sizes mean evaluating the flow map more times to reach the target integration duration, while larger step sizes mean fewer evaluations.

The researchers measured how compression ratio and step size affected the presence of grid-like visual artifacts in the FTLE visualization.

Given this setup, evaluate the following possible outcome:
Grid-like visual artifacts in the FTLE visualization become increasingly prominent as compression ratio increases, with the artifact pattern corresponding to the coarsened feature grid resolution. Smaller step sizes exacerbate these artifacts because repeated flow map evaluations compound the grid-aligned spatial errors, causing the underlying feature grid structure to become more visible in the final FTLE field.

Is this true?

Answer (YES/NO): YES